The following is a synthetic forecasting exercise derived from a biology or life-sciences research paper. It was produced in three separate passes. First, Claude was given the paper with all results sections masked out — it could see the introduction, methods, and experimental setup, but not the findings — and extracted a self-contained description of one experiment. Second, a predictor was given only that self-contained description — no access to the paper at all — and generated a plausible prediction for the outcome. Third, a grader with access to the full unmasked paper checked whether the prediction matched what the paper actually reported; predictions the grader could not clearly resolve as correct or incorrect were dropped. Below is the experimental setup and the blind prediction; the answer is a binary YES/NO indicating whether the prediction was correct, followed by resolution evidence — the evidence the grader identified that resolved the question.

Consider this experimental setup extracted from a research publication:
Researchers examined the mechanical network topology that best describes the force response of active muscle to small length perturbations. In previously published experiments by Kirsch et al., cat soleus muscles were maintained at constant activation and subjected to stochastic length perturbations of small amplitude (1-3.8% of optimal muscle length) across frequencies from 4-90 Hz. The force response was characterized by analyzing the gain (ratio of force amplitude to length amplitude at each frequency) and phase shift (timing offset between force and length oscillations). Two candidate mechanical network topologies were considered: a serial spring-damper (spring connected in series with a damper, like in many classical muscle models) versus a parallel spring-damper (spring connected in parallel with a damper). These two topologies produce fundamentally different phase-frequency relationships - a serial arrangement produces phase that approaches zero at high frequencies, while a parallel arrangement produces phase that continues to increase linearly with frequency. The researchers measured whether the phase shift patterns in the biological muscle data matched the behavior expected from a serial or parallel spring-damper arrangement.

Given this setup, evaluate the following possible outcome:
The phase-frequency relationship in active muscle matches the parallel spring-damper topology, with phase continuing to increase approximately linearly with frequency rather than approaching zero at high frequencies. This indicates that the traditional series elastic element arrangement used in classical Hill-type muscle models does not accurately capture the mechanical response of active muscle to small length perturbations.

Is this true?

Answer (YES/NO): YES